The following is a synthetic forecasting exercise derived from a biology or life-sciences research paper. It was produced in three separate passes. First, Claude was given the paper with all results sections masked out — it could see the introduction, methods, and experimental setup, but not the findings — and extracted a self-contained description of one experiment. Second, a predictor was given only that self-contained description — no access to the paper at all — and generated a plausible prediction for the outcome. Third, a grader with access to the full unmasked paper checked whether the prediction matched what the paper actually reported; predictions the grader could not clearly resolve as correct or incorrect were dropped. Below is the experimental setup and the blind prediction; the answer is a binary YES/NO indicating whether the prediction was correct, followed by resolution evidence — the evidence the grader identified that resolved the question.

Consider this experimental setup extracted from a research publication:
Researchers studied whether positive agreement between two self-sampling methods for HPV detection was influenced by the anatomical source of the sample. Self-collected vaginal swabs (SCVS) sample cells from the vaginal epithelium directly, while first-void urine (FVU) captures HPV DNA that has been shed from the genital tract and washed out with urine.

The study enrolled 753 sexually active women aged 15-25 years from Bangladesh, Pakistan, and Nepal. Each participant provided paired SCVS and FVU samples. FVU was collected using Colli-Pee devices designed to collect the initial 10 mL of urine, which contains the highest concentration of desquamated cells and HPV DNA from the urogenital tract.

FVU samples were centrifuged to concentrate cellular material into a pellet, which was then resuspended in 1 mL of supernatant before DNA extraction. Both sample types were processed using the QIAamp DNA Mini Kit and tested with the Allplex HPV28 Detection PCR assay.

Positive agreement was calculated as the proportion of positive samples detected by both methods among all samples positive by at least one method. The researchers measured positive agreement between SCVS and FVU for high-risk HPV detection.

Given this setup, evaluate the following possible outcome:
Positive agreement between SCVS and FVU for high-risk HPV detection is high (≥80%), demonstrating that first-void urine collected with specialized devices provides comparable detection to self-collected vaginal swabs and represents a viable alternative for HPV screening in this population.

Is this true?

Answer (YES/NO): NO